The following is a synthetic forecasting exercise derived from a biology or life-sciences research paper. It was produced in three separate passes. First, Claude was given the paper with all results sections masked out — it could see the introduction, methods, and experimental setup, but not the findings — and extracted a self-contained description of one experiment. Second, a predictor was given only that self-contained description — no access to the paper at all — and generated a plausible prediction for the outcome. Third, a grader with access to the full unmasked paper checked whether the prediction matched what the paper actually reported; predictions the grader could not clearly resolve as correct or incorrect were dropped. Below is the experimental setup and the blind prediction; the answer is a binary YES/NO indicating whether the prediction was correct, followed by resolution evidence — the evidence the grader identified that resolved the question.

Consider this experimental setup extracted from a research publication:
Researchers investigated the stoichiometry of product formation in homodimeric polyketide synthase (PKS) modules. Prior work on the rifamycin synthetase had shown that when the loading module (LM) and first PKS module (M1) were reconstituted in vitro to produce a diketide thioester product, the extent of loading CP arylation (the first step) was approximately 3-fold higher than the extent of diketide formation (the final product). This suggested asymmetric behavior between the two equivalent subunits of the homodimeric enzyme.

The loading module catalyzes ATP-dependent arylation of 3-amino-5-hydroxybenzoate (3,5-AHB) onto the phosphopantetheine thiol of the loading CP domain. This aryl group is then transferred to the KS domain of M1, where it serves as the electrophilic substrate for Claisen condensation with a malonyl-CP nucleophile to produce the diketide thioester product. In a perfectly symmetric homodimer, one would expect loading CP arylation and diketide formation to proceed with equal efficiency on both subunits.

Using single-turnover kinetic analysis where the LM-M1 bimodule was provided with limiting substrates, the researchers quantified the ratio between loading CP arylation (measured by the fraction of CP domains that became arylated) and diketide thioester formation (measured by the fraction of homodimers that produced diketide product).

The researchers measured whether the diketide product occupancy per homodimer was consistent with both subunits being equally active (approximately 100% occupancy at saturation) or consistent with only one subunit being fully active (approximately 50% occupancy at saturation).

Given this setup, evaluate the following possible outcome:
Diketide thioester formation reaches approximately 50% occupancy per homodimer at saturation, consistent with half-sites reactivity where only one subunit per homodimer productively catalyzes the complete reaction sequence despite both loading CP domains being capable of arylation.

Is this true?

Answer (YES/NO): NO